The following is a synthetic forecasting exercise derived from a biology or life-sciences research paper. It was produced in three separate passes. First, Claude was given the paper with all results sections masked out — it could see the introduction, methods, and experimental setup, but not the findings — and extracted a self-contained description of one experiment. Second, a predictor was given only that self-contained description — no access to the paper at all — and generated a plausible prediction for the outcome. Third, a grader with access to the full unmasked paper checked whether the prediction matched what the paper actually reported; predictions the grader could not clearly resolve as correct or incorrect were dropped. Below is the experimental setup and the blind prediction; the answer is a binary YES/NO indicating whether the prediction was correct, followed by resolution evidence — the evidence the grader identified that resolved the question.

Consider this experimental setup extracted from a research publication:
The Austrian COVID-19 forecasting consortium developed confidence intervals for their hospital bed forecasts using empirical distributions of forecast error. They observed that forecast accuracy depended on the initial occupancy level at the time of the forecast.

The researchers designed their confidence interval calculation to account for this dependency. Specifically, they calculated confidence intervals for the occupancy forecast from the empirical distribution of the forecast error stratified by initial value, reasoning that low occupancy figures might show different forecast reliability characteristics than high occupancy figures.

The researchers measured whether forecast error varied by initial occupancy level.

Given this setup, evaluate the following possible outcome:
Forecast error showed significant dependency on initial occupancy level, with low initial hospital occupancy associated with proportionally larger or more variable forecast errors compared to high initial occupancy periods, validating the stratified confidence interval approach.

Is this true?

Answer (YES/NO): YES